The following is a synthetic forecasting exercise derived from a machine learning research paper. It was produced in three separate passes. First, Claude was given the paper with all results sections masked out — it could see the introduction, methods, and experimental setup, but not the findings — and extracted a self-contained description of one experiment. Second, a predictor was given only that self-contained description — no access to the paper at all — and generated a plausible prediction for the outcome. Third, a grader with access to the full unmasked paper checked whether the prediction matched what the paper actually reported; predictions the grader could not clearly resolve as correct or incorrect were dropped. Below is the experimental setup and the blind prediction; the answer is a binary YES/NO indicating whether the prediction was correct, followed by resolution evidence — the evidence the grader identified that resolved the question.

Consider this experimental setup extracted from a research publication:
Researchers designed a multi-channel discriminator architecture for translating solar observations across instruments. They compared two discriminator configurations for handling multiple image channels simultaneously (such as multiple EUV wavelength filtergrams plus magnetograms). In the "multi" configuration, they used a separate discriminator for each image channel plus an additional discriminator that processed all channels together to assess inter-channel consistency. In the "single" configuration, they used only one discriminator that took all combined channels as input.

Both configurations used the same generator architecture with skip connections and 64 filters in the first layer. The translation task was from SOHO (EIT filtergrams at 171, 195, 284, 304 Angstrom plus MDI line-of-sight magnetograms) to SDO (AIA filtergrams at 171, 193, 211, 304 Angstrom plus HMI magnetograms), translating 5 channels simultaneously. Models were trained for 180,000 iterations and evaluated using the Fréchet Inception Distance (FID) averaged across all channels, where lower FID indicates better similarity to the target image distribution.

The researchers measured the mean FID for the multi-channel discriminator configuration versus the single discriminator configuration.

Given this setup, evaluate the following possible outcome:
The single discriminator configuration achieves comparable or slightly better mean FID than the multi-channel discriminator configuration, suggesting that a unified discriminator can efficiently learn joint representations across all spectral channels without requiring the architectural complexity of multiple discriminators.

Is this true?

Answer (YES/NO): NO